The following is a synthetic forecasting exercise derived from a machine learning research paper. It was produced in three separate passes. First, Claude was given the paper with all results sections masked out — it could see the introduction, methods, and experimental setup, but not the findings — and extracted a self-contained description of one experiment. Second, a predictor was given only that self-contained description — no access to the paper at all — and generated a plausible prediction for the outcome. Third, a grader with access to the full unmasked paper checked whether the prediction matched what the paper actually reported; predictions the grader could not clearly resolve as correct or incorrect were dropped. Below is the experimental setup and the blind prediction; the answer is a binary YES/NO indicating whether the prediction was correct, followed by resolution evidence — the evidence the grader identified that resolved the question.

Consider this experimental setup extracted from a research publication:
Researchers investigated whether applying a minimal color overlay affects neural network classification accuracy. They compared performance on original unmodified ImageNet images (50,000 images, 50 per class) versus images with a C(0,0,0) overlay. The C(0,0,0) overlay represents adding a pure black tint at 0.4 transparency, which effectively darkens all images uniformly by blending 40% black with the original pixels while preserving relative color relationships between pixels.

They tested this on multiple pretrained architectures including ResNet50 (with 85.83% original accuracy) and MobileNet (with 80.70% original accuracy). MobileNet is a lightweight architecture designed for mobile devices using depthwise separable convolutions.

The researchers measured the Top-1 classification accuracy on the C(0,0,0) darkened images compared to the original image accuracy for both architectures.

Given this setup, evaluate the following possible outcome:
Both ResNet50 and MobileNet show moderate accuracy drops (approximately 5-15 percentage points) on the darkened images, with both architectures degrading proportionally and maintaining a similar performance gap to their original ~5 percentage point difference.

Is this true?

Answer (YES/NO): NO